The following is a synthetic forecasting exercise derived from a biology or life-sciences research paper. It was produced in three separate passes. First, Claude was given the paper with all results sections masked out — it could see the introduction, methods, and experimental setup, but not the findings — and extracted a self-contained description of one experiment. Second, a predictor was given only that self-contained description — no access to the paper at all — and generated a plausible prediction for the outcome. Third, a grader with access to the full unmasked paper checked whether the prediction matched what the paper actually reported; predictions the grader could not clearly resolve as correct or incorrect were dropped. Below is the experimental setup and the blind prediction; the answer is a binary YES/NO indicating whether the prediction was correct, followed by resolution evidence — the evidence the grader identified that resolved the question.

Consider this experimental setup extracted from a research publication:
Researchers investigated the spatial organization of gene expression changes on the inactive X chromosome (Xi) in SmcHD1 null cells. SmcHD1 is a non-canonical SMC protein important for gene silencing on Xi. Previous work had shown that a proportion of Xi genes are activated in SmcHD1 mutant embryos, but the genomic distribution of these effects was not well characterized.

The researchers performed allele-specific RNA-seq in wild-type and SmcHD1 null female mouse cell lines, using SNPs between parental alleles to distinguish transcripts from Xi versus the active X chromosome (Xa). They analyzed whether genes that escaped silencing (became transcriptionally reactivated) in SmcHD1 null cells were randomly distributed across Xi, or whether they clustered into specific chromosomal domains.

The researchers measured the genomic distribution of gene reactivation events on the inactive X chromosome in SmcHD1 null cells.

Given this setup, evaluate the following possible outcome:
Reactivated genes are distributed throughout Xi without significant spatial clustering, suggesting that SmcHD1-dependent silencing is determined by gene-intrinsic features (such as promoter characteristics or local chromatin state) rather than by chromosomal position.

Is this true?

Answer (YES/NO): NO